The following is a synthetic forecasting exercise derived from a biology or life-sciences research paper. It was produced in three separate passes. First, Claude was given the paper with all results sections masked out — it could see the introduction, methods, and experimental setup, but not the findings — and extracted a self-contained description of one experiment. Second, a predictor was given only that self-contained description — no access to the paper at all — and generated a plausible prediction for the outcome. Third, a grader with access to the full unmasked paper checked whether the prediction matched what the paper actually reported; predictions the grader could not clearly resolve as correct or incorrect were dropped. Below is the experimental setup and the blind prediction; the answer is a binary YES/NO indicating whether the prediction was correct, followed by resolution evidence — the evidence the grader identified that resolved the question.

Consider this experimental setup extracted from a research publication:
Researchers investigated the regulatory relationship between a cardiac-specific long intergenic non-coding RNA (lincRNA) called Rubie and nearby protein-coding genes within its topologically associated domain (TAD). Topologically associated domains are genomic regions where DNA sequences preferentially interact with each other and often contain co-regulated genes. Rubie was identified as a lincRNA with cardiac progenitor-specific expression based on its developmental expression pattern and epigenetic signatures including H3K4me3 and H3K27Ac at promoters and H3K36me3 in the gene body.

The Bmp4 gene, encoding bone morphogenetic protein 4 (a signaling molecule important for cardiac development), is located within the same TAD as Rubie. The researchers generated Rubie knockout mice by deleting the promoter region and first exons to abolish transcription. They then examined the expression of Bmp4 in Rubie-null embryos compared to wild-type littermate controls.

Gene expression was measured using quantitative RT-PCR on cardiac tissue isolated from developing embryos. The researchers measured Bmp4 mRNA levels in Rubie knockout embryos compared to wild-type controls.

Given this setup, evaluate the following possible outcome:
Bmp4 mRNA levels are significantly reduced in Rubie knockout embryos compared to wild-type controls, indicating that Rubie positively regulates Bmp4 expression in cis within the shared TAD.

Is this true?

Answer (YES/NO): YES